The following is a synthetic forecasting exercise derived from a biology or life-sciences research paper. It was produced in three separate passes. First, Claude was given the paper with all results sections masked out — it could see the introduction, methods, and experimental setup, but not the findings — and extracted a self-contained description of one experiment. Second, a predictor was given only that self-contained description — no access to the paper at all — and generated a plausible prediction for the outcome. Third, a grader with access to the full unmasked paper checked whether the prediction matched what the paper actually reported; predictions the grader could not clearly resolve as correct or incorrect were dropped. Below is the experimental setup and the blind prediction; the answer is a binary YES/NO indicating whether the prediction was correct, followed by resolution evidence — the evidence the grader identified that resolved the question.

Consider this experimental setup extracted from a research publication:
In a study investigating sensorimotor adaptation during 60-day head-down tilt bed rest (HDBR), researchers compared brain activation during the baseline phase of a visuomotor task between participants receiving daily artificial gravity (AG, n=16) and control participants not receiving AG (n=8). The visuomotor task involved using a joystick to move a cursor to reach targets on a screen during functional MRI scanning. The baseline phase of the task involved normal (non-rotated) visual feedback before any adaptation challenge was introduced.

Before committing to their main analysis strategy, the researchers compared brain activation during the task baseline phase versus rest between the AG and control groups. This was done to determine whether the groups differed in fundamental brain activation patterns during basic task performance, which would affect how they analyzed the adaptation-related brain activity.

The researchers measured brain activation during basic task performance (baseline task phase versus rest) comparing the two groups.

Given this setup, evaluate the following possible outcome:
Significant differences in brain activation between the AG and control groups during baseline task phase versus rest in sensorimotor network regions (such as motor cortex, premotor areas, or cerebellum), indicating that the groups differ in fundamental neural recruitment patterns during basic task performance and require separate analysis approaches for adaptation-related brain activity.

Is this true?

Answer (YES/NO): NO